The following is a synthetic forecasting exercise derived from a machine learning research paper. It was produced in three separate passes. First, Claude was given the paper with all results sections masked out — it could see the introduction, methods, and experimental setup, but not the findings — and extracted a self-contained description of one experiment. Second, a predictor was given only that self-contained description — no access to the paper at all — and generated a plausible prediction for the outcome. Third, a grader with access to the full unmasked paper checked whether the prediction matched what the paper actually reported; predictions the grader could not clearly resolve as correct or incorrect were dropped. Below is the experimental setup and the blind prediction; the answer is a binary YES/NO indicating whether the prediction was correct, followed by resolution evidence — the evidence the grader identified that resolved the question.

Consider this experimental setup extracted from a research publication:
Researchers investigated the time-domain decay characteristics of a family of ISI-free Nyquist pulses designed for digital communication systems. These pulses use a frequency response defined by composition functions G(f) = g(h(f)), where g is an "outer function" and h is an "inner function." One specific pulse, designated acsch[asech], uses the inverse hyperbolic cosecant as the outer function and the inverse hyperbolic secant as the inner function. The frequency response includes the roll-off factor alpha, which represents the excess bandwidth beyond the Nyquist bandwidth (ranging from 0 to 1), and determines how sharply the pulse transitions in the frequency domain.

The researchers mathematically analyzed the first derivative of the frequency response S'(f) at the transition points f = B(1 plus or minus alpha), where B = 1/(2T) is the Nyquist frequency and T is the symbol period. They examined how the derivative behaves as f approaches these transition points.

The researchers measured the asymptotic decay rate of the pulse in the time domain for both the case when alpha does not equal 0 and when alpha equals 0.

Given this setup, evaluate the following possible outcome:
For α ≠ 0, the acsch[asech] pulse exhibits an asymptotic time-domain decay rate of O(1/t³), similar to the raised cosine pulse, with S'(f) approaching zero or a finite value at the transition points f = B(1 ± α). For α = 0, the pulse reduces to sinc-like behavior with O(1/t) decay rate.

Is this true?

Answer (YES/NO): NO